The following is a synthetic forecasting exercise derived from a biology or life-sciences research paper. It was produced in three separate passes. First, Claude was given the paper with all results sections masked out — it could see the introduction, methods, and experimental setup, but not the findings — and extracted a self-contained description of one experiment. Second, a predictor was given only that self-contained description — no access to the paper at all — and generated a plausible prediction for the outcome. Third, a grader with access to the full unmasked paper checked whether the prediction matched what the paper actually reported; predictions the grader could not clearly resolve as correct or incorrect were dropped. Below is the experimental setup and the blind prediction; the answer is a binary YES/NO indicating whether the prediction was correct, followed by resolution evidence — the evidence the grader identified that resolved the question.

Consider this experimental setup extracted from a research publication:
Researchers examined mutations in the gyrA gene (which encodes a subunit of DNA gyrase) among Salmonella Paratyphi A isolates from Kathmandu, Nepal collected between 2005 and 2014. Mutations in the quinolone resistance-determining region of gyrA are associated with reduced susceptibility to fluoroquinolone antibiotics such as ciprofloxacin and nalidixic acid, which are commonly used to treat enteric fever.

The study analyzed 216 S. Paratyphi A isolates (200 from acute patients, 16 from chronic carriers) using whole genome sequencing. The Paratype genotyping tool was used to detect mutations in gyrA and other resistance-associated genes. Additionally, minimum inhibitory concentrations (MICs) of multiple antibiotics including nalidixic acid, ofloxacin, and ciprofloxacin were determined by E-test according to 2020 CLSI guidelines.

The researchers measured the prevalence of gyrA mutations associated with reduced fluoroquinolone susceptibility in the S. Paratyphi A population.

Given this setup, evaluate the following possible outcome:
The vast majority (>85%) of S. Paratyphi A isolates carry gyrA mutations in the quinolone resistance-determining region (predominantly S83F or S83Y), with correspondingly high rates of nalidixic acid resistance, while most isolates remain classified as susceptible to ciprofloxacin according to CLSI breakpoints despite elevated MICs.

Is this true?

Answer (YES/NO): NO